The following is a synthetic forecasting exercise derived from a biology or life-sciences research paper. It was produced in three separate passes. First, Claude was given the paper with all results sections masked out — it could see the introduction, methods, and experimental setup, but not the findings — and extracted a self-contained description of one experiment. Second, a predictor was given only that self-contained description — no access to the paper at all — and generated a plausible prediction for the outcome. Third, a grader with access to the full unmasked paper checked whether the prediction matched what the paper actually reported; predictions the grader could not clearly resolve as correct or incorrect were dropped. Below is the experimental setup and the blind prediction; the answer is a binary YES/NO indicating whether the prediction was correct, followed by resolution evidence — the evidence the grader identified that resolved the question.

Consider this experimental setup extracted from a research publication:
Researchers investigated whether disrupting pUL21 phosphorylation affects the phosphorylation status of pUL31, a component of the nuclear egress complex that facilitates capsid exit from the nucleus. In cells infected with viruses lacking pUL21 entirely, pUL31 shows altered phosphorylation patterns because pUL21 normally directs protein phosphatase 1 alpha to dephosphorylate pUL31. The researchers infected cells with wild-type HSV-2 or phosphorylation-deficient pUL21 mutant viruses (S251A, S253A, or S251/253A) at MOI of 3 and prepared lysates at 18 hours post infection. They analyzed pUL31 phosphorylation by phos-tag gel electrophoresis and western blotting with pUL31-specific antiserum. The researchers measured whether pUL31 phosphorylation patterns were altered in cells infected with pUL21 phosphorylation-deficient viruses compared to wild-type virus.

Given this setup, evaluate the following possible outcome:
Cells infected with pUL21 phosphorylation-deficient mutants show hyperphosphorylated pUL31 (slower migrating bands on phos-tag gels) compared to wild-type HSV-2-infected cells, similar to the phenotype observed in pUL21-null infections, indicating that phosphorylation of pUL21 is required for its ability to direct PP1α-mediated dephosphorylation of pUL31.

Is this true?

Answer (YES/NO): NO